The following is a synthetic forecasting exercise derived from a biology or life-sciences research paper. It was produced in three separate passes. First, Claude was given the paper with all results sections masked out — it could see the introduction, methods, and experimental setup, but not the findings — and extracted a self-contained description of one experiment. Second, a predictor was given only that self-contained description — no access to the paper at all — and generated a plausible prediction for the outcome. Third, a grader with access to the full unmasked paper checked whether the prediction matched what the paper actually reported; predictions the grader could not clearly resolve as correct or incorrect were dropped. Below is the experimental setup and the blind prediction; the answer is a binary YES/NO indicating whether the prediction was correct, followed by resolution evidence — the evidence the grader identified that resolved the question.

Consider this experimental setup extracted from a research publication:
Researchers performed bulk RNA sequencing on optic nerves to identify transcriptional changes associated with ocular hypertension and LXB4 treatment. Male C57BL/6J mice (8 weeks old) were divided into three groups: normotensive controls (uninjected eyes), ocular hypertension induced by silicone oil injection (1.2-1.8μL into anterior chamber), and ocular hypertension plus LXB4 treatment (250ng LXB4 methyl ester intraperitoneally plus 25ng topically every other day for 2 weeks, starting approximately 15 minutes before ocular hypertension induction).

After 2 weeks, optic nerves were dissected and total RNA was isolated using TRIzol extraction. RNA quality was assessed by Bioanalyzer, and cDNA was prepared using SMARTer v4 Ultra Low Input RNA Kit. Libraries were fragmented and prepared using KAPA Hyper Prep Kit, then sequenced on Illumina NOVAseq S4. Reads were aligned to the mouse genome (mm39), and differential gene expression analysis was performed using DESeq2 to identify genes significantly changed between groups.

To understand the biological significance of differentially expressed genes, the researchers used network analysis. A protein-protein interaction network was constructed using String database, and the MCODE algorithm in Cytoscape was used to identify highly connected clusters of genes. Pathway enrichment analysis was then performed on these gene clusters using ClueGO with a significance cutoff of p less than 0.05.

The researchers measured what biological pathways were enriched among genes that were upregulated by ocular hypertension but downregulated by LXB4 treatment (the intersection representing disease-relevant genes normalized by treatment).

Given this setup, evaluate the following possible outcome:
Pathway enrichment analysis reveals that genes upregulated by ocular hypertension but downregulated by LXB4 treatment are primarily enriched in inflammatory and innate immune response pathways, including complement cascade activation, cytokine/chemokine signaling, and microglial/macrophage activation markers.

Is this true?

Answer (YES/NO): NO